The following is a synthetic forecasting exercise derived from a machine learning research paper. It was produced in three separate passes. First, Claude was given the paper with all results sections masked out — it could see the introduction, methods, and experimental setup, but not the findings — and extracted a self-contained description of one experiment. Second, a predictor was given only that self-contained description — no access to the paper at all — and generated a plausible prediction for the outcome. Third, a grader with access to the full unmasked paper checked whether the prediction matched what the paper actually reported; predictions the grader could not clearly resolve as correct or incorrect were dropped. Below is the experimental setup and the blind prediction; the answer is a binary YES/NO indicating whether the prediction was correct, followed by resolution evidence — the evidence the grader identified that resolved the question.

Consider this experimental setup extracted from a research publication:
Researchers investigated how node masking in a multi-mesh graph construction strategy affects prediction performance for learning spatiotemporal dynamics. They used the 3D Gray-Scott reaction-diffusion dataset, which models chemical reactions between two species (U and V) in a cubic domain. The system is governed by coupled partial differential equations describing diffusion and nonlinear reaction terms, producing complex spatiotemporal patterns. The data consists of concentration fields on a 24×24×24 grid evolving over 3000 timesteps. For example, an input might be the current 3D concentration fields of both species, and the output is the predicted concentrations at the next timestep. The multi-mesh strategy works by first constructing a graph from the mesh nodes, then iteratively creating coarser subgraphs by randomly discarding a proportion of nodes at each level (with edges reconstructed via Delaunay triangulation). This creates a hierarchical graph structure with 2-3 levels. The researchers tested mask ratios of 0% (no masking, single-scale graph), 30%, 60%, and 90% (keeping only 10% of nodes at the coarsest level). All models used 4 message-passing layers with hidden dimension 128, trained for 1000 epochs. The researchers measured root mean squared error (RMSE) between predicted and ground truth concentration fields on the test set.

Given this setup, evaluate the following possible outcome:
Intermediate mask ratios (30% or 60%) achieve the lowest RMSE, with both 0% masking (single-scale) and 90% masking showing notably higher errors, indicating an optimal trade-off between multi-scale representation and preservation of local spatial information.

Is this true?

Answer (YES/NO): NO